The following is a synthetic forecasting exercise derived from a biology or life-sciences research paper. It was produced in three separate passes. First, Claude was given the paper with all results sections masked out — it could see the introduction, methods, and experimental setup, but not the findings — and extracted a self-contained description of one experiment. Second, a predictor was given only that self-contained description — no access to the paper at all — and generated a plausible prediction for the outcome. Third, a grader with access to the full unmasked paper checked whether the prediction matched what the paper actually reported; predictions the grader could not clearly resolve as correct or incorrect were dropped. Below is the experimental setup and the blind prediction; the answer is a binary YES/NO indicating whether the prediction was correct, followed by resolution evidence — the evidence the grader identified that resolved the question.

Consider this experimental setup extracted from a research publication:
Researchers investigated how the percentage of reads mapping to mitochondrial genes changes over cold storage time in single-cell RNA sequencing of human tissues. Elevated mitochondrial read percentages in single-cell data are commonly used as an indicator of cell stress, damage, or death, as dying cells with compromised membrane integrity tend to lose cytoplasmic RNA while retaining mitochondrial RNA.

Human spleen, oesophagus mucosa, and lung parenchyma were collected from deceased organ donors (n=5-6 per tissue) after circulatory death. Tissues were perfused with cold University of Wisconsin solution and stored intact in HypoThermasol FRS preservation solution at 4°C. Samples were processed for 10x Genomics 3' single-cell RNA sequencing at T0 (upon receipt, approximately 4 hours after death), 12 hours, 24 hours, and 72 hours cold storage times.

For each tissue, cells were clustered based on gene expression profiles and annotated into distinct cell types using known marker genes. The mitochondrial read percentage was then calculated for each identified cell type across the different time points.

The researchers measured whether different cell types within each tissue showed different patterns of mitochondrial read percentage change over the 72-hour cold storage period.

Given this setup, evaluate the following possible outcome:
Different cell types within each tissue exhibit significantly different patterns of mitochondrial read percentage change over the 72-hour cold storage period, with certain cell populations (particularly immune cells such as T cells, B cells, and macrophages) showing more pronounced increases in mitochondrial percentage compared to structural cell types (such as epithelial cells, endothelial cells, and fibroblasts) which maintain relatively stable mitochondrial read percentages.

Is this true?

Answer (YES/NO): NO